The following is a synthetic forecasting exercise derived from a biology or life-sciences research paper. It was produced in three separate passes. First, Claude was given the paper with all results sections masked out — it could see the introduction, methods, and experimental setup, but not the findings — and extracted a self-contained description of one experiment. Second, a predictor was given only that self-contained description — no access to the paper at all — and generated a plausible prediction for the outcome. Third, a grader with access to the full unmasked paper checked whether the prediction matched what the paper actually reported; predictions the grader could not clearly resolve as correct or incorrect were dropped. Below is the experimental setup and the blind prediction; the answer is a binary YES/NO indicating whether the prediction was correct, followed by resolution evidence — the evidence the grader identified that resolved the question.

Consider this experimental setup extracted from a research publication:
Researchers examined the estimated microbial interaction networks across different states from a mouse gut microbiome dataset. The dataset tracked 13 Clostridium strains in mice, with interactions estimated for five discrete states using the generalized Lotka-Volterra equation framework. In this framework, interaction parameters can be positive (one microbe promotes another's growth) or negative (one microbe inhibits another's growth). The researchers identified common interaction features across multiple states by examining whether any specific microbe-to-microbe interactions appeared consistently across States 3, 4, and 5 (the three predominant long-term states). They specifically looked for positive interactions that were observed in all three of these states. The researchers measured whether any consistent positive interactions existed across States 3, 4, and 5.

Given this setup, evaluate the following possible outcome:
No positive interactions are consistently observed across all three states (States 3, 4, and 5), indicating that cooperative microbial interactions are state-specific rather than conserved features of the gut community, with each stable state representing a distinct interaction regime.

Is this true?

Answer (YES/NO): NO